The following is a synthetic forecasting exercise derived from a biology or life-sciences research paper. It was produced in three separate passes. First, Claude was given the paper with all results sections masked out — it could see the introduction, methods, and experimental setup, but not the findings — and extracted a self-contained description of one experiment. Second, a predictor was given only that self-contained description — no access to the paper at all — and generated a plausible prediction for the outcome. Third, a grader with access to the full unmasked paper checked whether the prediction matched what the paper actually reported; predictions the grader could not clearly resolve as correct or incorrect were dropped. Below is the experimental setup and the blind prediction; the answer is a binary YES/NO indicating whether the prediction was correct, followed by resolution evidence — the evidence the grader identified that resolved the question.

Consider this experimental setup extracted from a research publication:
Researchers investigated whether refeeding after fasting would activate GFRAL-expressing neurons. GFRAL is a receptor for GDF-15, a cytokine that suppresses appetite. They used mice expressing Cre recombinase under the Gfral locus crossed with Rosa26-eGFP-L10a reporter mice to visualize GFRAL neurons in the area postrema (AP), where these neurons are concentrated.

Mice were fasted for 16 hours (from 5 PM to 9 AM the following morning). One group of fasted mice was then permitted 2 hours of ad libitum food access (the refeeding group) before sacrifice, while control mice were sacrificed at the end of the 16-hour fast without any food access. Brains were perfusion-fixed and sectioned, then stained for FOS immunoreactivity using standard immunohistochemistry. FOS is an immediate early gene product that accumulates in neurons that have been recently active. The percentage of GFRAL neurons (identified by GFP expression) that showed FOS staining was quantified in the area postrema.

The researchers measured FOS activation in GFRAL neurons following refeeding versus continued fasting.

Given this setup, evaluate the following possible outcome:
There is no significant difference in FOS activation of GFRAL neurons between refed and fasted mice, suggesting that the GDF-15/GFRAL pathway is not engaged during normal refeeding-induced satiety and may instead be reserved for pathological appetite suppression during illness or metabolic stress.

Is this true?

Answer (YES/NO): YES